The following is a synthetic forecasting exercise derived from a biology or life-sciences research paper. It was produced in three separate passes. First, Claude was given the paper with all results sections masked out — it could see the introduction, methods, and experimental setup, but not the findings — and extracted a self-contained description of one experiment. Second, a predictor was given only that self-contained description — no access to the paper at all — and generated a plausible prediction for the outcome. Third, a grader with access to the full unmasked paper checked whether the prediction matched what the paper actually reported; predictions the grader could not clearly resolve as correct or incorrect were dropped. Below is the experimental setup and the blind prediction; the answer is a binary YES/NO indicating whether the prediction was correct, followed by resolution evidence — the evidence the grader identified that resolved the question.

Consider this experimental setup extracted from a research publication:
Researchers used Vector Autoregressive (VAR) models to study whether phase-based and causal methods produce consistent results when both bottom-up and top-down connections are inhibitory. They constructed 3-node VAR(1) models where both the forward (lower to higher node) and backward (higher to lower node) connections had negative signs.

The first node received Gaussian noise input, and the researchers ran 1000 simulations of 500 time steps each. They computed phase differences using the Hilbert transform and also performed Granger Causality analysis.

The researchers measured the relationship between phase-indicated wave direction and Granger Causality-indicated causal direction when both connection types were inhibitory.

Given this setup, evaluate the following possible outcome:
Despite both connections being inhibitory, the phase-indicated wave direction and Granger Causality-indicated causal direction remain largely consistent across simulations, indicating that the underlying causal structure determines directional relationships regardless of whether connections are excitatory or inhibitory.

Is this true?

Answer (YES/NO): NO